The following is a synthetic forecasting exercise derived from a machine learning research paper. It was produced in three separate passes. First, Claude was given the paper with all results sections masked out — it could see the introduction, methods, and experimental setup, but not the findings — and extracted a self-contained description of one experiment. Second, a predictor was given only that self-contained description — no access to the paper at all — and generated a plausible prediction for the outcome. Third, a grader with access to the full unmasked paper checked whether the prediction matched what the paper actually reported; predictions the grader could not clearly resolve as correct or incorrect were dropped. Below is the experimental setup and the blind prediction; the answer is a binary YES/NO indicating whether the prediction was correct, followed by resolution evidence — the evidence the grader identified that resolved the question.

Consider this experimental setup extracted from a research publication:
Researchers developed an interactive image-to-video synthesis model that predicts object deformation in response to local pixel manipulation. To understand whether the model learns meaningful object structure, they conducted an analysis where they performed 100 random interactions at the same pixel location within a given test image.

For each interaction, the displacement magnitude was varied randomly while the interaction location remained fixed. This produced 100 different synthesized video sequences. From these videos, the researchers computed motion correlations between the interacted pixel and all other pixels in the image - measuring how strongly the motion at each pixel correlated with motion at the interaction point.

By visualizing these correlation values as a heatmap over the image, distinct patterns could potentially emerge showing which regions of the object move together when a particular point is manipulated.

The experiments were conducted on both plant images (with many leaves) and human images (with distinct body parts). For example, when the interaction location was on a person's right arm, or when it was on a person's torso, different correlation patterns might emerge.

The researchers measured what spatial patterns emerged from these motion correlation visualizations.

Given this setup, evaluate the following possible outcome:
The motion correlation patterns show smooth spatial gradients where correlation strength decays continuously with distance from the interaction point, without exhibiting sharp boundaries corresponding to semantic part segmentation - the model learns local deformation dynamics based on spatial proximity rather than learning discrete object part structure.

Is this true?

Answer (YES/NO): NO